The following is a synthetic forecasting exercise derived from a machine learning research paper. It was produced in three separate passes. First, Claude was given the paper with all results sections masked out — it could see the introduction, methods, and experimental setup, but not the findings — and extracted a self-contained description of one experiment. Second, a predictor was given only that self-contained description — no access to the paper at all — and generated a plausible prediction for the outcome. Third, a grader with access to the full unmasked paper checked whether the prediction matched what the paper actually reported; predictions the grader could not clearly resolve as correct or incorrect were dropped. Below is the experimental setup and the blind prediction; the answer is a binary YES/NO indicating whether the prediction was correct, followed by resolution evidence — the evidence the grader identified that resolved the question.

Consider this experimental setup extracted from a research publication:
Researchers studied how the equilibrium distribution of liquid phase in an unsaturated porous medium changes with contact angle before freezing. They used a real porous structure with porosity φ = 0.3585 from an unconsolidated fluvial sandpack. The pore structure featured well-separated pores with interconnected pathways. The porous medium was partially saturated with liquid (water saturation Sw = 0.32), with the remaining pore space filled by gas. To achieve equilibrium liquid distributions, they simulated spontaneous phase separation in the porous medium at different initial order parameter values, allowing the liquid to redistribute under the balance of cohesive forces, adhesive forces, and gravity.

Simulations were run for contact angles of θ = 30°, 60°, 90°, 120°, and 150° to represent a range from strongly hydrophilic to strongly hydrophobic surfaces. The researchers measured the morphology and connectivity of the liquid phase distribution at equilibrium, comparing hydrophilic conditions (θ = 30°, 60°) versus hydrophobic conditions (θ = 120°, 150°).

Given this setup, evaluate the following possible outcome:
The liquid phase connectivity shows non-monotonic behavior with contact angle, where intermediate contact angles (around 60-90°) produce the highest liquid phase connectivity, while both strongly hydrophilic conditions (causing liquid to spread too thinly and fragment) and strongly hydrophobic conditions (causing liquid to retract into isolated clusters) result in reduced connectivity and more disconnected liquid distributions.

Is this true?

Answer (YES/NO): NO